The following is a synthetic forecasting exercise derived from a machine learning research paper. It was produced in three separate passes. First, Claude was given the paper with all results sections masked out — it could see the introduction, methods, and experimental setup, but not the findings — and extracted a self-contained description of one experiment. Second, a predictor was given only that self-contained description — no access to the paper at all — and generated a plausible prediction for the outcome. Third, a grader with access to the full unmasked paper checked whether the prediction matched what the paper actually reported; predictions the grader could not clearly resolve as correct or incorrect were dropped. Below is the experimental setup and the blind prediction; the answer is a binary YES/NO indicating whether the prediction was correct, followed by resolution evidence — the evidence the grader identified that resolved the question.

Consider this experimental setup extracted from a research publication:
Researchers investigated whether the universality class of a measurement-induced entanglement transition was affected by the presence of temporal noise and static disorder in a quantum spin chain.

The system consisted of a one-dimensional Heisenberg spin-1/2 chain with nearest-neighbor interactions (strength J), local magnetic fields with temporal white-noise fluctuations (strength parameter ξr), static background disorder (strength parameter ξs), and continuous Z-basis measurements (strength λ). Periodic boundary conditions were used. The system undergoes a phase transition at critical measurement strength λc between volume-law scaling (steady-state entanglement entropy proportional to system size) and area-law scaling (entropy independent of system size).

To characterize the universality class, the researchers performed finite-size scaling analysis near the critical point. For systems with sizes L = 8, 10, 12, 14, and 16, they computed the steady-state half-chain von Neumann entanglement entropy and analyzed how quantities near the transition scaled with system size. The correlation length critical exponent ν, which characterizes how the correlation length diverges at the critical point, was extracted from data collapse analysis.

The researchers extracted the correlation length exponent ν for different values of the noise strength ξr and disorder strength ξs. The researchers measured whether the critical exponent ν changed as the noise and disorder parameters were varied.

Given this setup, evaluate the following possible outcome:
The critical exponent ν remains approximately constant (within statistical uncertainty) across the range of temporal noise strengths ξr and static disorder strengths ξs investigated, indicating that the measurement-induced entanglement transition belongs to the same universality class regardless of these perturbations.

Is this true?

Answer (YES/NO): YES